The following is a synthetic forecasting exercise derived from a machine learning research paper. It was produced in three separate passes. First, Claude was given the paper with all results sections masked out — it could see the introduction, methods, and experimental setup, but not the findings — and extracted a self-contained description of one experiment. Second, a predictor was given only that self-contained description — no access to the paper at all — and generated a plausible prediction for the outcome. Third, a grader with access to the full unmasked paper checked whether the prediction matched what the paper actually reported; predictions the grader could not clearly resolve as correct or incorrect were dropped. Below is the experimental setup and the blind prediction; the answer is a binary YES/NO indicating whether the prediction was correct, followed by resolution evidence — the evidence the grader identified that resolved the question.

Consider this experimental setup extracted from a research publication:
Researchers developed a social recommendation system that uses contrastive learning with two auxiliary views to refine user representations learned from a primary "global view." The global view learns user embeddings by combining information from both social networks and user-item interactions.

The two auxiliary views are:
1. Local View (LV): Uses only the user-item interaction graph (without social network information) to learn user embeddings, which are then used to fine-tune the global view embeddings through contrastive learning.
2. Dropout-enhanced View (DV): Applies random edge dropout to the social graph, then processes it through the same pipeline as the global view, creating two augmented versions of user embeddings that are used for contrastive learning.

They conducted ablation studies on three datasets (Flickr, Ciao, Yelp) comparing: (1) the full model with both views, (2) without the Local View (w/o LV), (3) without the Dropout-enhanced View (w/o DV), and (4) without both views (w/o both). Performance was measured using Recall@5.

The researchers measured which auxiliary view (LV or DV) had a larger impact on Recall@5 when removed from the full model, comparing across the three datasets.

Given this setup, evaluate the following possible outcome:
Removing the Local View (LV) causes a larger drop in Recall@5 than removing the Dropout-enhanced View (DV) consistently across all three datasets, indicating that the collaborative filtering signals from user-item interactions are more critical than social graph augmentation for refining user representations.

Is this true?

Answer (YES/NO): NO